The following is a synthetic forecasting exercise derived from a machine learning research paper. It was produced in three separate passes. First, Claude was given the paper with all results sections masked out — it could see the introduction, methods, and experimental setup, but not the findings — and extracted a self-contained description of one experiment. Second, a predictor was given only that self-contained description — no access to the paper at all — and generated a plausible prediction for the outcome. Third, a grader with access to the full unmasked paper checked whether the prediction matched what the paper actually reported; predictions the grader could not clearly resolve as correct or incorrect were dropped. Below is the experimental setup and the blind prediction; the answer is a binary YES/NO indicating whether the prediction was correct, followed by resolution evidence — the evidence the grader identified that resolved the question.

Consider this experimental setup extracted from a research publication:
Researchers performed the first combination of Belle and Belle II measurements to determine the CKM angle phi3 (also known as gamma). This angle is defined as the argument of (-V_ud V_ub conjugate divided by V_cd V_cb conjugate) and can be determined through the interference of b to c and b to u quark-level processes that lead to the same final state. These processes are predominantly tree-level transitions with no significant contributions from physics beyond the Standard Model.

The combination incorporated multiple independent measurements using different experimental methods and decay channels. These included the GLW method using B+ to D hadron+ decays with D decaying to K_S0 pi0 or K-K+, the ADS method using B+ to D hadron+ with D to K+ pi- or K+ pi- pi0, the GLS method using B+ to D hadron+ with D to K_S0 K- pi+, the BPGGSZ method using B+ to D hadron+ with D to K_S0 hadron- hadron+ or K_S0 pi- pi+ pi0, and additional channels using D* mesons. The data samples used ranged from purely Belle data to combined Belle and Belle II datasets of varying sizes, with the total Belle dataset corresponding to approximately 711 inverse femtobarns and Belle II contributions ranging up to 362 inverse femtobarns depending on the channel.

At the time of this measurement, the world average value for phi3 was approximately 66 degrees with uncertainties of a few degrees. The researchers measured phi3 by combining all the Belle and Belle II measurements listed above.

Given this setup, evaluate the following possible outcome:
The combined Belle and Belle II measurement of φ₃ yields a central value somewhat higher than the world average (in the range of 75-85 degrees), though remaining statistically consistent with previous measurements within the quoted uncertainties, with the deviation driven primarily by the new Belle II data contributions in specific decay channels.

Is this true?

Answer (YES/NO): NO